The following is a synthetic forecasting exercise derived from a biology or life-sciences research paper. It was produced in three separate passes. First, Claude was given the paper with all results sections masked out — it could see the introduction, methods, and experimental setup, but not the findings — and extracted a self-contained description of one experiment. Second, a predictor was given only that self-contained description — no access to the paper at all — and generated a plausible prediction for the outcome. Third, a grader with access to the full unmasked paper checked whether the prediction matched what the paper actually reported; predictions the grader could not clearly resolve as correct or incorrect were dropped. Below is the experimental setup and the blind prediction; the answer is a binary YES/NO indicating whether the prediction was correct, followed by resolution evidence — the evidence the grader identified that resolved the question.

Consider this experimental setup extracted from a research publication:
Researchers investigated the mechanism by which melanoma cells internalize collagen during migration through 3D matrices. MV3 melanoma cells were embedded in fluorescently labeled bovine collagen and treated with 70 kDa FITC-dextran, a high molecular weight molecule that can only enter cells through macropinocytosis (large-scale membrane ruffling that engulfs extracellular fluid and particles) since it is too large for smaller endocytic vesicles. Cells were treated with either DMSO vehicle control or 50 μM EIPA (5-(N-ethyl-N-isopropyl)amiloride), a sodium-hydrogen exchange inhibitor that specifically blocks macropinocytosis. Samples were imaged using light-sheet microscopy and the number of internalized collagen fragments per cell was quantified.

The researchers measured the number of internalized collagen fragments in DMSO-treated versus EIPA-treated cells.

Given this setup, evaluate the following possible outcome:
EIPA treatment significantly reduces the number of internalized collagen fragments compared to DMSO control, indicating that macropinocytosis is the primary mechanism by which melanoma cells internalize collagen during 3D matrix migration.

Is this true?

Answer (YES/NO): YES